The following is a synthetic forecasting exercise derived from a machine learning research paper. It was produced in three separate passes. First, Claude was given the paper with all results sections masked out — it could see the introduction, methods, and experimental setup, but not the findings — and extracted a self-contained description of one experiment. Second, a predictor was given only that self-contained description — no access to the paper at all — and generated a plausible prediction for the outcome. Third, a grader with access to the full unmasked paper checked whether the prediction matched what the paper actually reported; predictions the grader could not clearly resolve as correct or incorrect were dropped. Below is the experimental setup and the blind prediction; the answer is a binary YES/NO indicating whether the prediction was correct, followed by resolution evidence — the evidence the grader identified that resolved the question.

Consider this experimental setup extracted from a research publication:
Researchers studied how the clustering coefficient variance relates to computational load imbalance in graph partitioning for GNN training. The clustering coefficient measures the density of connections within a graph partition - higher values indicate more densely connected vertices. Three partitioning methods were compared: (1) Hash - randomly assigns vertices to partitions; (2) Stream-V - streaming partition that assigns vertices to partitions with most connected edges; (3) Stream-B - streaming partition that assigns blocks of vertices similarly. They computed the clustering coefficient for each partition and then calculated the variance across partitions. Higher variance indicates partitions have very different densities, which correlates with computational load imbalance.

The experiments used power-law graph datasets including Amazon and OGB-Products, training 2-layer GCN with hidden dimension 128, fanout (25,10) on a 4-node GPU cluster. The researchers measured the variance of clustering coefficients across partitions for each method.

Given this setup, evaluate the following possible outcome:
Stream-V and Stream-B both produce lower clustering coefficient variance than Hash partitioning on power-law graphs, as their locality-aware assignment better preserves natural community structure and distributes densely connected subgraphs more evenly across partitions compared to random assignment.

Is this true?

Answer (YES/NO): NO